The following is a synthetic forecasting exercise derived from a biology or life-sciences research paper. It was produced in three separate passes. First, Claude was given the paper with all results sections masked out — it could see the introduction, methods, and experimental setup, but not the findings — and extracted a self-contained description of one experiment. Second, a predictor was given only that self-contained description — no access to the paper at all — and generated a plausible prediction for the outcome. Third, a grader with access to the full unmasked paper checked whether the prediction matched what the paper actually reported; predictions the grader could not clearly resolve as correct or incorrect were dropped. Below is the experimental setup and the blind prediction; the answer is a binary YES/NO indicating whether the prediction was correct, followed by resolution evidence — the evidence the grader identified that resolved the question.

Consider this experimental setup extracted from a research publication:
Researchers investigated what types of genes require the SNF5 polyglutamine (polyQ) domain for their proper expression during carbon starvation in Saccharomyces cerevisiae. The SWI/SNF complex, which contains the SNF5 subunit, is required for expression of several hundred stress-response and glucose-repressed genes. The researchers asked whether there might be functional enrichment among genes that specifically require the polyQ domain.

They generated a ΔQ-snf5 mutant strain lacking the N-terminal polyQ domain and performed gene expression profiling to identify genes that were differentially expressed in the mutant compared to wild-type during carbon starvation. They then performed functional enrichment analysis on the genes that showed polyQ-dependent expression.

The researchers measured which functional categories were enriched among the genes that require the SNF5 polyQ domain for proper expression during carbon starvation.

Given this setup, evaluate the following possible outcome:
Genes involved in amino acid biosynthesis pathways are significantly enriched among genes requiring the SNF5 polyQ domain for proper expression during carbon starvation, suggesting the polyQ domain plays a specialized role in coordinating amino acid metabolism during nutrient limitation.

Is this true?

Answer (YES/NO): NO